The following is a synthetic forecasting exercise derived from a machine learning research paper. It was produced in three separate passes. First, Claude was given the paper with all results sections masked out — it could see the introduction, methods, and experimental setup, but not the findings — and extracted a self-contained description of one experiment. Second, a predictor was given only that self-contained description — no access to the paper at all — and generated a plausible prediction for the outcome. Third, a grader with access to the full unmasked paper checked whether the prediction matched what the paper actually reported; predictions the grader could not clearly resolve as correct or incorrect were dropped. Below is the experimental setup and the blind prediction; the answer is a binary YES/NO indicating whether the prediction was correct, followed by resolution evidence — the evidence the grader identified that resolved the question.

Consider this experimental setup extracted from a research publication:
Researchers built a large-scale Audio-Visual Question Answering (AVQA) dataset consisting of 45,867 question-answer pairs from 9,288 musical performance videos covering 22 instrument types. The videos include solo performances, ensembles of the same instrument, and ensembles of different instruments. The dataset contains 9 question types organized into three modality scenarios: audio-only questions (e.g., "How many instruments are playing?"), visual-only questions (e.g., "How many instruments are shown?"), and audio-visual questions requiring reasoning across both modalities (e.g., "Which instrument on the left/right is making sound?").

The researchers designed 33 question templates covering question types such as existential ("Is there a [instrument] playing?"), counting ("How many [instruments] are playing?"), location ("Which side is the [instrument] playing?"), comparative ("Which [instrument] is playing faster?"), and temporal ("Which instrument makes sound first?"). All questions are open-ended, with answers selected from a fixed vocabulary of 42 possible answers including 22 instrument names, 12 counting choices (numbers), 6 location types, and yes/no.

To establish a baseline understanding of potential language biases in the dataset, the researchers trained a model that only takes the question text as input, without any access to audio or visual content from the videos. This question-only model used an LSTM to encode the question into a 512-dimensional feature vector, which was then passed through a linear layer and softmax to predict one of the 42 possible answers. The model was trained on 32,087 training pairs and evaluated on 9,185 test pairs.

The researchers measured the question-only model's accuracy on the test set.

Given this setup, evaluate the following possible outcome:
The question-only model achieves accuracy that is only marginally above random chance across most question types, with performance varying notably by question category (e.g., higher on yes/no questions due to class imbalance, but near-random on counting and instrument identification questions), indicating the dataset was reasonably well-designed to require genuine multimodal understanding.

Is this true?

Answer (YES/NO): NO